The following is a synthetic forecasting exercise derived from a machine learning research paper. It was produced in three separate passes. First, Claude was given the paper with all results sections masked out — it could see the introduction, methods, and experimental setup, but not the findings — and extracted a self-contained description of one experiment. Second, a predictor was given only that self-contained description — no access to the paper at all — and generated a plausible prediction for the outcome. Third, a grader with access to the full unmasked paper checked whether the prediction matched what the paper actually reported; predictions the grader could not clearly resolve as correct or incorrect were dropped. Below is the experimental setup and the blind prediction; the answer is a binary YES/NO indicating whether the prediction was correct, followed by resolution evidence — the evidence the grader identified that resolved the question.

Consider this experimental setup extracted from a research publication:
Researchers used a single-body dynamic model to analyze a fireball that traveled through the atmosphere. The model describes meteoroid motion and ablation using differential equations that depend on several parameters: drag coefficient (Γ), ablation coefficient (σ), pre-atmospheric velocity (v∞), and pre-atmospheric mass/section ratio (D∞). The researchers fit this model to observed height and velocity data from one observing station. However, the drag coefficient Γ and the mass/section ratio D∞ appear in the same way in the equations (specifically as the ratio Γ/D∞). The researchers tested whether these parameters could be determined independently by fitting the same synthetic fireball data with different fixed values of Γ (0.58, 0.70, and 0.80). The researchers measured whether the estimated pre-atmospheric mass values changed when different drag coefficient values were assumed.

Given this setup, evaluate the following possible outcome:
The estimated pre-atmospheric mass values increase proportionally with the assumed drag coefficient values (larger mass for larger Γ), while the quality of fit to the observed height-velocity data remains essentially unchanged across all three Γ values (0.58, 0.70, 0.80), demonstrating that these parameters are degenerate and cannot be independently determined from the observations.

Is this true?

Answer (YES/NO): NO